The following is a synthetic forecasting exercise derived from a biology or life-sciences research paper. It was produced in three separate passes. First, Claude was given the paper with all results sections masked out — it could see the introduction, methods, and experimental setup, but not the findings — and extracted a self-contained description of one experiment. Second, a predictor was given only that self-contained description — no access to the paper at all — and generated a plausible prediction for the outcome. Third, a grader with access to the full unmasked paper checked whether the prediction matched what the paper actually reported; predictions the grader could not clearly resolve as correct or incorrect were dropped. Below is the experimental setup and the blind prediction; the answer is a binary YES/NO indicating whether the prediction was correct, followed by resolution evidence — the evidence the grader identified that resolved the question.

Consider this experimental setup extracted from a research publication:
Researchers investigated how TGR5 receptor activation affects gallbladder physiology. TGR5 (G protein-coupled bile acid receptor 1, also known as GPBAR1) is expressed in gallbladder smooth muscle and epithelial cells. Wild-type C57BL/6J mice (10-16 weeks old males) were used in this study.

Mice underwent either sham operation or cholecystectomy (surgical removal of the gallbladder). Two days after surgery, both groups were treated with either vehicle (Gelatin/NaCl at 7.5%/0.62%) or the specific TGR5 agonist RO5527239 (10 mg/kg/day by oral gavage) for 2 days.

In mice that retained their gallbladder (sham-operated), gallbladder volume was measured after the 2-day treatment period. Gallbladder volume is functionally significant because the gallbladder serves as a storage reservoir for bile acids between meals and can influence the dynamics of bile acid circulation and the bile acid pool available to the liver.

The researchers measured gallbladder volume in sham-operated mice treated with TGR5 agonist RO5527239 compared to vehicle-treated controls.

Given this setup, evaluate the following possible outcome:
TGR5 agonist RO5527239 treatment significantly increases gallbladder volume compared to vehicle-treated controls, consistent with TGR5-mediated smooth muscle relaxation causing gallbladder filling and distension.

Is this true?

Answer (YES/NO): YES